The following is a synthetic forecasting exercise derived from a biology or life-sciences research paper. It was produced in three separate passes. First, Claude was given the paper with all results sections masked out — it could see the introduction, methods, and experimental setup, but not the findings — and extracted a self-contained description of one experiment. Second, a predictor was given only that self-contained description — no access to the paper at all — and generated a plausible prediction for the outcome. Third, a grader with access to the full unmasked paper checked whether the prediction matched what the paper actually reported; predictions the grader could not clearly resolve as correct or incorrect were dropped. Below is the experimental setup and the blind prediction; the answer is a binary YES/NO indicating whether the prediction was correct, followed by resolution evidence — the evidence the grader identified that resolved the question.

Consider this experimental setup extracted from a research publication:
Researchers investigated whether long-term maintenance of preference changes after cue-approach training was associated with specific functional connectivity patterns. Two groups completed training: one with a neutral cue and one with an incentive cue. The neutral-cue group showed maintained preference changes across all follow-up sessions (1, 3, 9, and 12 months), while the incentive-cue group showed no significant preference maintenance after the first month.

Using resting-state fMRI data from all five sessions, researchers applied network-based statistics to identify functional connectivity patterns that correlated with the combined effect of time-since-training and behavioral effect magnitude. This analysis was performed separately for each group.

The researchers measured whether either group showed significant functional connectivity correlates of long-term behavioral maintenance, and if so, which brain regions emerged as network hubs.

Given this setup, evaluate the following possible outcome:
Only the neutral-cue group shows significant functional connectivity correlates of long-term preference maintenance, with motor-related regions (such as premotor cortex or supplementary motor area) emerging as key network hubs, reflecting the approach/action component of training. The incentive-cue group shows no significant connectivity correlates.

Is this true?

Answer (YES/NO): NO